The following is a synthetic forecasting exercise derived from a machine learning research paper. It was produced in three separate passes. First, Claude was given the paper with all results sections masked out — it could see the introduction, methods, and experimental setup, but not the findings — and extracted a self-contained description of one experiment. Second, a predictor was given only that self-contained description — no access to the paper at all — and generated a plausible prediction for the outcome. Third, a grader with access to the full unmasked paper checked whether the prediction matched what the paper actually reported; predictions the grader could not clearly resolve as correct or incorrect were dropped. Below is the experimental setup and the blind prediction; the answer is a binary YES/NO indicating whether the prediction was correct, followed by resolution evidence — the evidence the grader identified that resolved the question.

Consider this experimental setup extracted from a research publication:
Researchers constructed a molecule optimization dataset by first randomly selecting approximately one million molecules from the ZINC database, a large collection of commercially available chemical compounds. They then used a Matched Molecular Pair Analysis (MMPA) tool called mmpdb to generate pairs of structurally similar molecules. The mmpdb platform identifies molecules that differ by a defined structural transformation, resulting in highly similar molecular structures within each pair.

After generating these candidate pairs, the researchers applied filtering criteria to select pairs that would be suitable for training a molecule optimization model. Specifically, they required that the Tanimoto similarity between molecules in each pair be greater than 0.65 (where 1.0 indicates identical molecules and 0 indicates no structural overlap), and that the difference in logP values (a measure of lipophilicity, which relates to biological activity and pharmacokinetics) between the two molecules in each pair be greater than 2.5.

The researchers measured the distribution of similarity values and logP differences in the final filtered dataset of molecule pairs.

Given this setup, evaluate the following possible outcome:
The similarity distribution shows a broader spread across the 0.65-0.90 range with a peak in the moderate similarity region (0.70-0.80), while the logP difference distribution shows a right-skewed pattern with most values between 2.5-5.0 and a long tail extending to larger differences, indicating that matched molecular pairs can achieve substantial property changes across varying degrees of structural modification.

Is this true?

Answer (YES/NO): NO